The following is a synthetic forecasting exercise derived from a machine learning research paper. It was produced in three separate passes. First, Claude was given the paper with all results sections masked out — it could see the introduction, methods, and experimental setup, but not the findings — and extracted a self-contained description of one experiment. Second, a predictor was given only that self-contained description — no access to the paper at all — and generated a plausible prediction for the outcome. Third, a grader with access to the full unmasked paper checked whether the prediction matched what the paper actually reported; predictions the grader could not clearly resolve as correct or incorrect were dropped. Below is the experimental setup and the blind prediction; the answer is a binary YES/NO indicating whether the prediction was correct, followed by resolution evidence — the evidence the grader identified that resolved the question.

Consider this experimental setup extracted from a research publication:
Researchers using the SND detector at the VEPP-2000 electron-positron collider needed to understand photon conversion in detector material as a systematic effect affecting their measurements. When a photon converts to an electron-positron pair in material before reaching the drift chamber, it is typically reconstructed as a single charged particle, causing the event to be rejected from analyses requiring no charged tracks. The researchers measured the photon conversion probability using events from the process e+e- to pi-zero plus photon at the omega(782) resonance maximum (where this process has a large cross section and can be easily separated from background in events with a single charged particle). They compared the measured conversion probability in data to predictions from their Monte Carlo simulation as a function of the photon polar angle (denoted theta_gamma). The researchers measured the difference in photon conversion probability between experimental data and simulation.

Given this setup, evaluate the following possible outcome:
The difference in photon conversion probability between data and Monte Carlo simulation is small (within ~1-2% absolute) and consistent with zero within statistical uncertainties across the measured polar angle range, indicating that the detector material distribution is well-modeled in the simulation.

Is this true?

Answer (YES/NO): NO